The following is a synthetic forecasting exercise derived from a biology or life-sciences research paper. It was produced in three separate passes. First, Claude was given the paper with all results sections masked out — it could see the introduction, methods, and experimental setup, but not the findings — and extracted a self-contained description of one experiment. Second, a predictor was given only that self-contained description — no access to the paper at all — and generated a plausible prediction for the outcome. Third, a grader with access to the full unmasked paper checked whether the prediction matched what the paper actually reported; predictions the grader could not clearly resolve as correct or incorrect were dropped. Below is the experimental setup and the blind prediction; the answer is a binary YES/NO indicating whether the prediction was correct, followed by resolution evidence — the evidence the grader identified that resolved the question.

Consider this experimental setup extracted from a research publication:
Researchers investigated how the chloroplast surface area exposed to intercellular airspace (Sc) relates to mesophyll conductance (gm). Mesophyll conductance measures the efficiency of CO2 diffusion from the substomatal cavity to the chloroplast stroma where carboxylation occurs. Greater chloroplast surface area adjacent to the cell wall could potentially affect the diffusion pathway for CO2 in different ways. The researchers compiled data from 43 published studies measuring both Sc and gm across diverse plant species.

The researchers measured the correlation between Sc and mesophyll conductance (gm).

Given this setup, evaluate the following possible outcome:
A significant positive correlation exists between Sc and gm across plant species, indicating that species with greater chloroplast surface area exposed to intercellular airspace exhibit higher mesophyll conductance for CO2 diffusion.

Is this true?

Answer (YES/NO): YES